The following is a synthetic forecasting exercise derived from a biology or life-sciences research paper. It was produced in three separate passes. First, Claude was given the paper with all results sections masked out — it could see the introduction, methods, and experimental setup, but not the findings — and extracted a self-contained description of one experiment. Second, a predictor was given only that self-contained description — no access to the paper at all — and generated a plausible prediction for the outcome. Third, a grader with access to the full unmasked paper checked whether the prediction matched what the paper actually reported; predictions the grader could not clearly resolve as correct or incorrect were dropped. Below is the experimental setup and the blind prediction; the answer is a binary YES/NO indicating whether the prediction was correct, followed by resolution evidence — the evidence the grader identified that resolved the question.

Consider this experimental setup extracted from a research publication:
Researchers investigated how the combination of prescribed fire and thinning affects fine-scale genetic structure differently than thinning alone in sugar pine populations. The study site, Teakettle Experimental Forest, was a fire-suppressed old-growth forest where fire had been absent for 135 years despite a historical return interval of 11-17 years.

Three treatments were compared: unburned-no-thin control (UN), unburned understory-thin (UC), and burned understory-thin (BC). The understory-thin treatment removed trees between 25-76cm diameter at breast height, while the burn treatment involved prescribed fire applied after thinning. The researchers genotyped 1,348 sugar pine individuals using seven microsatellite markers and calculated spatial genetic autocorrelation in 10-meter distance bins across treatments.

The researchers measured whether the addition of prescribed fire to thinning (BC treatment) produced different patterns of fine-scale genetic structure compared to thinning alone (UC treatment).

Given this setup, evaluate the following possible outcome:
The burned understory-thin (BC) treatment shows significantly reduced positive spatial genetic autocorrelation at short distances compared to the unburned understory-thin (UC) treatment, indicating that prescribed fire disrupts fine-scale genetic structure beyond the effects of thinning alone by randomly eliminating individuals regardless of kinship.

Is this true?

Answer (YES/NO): YES